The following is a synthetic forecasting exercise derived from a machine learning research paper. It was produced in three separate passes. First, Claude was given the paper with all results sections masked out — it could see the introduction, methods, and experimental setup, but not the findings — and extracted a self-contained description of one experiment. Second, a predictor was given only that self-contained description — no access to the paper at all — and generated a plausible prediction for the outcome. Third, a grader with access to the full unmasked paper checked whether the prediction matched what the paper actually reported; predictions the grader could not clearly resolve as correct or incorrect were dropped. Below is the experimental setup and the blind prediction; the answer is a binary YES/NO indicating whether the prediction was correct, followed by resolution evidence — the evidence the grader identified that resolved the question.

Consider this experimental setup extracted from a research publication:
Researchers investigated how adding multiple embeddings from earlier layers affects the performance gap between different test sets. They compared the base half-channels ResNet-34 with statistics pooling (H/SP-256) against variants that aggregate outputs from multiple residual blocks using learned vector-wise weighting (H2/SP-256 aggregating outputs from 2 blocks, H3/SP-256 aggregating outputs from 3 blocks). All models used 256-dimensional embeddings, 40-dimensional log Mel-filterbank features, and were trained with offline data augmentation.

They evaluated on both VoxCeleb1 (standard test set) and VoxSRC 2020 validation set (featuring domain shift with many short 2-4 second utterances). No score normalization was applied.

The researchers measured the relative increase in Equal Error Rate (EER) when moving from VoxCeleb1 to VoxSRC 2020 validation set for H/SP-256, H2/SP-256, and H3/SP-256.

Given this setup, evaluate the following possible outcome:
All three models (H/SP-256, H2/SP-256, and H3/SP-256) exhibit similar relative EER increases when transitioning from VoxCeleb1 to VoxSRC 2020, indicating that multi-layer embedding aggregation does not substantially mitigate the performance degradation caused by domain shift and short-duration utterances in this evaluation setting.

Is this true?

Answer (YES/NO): NO